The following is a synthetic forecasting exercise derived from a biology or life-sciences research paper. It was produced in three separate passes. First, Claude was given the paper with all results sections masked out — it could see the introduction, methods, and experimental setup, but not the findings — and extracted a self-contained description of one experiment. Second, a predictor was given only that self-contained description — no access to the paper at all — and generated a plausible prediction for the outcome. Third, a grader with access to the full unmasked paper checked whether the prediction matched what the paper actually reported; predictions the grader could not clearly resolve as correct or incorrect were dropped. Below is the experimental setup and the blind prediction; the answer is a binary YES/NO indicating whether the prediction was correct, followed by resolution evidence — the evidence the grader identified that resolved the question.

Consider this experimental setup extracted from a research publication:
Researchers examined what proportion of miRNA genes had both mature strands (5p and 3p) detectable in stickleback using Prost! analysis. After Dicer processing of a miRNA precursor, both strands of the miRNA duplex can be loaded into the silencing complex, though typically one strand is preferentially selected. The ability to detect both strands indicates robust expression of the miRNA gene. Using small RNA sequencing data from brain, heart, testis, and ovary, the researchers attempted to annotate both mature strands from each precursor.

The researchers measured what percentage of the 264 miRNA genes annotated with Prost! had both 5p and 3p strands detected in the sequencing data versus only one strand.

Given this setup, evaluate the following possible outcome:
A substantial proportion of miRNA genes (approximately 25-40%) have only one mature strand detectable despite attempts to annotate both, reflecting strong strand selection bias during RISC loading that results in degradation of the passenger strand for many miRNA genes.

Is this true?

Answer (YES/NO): NO